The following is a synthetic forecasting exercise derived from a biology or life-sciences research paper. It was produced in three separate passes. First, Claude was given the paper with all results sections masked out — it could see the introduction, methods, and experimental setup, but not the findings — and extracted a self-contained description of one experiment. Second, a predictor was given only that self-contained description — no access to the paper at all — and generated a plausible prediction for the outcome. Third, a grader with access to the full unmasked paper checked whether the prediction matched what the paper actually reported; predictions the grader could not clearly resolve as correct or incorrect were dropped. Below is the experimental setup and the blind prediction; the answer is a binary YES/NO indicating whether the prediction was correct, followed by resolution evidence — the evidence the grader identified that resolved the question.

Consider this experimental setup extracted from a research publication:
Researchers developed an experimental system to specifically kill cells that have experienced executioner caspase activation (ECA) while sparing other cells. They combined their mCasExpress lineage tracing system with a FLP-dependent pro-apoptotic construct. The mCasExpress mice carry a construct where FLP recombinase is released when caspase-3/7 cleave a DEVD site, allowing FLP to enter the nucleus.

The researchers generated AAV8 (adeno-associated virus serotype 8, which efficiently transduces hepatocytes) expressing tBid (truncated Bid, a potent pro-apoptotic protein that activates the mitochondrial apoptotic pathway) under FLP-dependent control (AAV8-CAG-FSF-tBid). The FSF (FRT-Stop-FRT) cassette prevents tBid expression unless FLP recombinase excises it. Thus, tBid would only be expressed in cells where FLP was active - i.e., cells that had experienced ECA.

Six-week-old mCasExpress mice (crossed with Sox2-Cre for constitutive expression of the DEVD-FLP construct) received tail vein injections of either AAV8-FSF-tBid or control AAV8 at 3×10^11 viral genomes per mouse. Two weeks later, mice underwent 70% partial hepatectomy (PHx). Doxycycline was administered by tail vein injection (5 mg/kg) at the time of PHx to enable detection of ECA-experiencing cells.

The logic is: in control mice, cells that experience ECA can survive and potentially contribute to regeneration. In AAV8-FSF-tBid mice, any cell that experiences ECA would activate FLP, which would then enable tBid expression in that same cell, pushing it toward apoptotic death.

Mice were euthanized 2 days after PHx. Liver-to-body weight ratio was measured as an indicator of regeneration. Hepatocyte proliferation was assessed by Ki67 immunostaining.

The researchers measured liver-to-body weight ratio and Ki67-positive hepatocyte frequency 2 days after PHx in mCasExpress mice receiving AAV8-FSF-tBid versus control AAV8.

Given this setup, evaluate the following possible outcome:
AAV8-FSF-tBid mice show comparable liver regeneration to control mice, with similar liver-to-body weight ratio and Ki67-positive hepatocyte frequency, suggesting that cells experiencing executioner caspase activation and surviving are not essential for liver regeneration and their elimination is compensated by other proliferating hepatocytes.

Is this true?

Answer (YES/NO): NO